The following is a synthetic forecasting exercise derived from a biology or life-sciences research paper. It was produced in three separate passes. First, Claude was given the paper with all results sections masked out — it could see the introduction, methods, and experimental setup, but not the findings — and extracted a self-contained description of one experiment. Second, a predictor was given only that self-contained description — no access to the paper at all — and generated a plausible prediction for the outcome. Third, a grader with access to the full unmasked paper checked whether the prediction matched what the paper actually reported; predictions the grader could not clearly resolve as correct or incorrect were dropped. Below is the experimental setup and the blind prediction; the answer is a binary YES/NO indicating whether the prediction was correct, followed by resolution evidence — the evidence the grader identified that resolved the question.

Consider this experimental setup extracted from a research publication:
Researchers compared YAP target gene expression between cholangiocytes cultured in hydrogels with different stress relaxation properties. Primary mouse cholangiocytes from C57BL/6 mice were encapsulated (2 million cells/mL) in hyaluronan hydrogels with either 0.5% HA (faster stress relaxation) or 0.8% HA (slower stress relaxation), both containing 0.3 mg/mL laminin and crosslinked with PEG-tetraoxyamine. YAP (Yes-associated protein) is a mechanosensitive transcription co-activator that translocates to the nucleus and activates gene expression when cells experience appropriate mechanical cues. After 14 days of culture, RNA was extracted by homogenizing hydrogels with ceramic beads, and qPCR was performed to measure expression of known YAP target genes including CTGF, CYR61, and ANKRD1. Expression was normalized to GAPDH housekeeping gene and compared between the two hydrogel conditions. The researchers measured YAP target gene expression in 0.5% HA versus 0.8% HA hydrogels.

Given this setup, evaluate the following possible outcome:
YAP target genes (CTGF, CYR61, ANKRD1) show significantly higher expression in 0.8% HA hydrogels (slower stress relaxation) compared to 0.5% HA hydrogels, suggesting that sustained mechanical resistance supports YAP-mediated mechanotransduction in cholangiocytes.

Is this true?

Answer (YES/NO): NO